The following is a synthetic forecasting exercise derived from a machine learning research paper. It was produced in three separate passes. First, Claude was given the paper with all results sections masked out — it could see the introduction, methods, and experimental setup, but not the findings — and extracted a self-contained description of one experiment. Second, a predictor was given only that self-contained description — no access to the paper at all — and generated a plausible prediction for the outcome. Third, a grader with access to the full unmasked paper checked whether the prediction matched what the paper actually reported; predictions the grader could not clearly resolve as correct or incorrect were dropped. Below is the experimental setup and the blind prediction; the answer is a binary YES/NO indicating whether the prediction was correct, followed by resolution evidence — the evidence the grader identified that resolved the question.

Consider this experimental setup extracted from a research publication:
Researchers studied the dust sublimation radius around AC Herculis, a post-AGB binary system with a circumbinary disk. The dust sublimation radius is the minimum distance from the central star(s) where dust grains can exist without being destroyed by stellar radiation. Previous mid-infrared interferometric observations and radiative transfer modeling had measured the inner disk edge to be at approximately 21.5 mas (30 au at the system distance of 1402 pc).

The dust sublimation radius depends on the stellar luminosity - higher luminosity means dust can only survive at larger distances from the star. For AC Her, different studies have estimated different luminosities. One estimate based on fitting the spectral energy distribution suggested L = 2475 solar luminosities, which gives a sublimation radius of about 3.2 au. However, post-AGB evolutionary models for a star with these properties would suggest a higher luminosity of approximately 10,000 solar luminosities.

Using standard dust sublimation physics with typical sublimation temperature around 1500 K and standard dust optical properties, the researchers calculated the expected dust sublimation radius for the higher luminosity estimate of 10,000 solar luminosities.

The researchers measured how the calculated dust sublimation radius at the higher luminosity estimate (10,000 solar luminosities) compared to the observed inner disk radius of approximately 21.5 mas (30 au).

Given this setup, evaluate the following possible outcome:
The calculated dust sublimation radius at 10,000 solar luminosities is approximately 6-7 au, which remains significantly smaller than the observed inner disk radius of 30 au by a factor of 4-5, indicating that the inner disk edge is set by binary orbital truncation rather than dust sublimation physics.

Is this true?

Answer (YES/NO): NO